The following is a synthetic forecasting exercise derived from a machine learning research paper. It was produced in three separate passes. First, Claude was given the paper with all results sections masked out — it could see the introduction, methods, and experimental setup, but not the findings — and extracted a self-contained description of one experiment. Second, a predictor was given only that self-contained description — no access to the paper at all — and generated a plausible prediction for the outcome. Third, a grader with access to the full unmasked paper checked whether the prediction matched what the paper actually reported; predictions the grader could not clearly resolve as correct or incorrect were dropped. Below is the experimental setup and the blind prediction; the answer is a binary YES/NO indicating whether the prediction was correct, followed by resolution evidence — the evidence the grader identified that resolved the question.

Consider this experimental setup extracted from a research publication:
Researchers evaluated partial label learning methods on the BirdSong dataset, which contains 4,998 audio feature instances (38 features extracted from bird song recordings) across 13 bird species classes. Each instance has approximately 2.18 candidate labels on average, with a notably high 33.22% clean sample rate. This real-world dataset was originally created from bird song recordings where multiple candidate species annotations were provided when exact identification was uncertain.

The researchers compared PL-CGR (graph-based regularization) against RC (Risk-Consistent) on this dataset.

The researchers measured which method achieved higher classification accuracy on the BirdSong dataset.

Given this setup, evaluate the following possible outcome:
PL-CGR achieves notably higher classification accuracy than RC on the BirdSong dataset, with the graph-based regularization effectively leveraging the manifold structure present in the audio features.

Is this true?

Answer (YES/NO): NO